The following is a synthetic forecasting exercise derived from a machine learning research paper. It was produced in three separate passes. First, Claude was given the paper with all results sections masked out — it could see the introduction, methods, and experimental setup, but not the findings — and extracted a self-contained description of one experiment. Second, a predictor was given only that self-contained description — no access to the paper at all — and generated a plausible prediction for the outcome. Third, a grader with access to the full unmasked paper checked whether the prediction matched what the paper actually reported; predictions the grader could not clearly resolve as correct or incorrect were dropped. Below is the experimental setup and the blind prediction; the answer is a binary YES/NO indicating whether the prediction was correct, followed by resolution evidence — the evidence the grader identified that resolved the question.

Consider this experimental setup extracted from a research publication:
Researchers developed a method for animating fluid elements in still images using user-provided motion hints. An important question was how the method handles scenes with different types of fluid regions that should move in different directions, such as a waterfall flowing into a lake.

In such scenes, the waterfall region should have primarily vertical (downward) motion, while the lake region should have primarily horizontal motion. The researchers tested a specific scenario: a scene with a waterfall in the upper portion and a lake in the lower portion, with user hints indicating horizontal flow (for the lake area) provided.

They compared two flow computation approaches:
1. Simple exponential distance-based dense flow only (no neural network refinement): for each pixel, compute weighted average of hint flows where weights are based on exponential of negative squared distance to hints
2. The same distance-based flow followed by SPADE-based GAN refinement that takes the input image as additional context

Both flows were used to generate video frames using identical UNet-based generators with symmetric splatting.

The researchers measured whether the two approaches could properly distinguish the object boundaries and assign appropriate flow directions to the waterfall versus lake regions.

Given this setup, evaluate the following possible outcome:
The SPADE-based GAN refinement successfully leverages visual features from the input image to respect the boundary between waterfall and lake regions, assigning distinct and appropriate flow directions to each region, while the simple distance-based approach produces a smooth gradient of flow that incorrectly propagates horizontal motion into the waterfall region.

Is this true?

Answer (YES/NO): YES